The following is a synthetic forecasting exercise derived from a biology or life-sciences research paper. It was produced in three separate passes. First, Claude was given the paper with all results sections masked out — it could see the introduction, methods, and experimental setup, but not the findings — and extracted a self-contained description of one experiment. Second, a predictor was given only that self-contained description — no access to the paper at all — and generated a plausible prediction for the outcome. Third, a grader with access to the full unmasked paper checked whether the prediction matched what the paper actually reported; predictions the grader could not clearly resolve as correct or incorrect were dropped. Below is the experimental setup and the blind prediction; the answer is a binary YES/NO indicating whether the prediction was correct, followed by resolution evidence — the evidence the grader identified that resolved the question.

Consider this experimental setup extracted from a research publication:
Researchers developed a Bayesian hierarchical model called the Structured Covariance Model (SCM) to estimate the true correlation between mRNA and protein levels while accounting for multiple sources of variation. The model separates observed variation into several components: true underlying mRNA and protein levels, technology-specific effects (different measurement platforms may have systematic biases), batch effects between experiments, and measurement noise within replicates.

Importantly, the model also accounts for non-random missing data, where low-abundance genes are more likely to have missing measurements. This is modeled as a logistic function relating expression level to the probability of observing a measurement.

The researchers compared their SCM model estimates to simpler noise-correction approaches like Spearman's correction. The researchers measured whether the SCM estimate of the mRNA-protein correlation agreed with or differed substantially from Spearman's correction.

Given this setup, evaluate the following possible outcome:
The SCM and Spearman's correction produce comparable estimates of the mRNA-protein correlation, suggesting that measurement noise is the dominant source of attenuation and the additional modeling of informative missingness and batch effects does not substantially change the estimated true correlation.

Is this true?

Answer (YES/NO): YES